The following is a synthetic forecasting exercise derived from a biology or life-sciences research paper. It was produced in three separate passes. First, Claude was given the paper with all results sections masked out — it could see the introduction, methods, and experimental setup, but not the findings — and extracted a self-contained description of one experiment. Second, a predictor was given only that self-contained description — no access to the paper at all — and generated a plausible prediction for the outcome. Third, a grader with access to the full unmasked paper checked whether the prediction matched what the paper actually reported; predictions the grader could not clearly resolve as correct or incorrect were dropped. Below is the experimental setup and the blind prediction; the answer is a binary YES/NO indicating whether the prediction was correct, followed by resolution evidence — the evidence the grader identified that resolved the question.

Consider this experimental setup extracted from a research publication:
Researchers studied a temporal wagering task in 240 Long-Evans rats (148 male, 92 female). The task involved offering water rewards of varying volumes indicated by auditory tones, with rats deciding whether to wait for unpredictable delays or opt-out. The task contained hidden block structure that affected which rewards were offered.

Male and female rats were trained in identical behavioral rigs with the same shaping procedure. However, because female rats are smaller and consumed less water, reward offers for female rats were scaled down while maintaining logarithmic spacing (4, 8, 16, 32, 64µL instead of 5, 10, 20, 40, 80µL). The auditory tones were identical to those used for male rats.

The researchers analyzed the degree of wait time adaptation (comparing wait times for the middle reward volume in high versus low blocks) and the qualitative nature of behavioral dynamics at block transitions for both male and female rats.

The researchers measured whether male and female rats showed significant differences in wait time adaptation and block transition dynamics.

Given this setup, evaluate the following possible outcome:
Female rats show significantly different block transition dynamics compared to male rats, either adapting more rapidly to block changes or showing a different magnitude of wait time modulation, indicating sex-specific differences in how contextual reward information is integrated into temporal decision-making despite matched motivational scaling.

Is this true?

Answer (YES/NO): NO